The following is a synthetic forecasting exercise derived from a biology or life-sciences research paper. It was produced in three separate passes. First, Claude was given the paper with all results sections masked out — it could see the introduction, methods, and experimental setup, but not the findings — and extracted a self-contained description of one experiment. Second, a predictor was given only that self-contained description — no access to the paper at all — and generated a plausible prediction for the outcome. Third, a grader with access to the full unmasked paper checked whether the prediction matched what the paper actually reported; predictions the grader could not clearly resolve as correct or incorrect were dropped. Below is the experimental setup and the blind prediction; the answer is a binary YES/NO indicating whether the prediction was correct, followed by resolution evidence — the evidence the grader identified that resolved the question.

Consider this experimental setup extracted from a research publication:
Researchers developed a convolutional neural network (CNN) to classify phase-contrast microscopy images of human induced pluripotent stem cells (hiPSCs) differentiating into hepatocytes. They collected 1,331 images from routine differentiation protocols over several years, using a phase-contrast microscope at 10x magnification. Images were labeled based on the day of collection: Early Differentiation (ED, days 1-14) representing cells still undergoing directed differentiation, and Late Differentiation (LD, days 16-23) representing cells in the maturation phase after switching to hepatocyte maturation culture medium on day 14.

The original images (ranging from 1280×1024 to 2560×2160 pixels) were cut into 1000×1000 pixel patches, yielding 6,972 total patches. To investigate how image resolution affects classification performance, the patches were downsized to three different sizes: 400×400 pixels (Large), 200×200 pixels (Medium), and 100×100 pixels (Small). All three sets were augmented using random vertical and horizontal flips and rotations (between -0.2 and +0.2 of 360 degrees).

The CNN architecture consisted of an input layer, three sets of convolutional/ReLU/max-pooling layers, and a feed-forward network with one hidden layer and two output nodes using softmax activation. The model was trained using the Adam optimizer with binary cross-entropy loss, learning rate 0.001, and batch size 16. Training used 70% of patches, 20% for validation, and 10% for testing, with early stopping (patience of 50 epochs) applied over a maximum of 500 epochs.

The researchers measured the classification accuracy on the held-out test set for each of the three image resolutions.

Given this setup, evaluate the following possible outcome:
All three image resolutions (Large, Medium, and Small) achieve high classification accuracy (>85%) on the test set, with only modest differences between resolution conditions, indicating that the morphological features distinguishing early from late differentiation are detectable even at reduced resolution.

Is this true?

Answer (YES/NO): YES